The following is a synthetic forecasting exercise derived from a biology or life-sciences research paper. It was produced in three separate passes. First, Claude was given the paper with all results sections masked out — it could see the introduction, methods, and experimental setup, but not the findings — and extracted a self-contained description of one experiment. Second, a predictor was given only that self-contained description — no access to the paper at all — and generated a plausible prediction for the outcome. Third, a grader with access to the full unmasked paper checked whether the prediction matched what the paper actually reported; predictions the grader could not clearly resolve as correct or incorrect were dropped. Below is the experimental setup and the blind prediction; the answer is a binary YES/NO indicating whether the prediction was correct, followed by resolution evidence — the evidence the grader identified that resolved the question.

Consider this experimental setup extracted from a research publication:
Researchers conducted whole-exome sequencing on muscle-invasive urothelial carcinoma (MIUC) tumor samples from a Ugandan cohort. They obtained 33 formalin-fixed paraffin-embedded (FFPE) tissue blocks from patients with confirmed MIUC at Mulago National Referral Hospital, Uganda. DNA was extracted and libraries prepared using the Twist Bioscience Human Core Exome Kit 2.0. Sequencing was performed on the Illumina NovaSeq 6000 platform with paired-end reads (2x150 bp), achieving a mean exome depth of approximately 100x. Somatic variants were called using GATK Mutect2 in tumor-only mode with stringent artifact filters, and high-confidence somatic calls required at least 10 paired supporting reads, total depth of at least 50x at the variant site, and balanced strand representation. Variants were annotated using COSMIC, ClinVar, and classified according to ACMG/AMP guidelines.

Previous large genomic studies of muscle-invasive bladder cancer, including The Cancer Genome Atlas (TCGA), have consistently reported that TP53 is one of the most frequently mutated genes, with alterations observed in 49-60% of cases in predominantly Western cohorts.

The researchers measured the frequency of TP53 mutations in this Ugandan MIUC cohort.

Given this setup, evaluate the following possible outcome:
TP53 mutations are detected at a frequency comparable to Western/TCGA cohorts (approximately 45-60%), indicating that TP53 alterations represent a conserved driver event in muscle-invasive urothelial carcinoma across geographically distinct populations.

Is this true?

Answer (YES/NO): NO